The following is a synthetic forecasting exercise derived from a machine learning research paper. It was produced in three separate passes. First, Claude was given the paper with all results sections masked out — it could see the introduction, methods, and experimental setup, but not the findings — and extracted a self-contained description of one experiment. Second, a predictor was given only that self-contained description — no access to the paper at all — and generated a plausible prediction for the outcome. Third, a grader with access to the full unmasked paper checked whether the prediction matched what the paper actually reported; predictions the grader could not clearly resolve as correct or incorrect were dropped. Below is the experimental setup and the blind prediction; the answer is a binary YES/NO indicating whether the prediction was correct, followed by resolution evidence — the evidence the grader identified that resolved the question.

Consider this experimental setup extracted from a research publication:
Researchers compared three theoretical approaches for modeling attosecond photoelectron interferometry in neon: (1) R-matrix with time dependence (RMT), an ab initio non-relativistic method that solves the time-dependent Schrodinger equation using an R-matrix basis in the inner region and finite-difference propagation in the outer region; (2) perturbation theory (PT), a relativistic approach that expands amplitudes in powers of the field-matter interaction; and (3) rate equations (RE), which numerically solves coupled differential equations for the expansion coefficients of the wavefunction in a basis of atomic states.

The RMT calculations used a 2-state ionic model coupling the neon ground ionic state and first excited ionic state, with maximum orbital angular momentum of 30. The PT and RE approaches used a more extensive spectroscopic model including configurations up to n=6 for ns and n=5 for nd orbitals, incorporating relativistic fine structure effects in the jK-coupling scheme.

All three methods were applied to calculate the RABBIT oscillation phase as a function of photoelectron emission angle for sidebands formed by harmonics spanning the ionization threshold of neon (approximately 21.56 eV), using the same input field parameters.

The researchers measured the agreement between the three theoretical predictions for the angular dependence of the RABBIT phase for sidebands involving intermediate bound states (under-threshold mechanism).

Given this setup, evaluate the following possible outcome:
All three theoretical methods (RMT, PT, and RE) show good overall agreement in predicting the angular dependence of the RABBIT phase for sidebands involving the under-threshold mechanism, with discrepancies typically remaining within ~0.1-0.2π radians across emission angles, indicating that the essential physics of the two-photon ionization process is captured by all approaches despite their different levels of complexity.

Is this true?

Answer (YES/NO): NO